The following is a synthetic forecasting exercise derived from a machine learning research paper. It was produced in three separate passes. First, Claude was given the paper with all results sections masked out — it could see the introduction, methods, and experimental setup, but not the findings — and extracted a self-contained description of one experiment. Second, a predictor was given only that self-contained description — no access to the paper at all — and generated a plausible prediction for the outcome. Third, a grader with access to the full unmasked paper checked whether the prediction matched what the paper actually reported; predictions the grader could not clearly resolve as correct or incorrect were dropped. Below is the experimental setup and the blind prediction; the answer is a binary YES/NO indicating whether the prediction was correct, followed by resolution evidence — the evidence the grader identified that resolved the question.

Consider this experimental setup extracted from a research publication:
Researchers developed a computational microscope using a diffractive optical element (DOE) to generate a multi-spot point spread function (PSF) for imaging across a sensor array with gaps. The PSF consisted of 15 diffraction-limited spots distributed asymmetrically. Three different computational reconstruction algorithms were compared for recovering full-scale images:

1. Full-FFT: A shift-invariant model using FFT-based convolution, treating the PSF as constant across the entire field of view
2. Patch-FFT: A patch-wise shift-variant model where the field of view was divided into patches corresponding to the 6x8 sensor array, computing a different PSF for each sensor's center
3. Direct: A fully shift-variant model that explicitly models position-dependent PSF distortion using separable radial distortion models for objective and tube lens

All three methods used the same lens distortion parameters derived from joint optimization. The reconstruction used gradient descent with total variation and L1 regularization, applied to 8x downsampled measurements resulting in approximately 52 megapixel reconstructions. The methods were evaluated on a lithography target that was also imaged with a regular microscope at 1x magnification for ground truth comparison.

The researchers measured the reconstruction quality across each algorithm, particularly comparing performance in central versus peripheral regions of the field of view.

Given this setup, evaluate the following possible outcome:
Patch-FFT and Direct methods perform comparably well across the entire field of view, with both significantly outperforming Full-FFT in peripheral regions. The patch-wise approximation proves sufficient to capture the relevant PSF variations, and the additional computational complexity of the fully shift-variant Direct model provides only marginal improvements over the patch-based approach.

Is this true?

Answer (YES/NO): NO